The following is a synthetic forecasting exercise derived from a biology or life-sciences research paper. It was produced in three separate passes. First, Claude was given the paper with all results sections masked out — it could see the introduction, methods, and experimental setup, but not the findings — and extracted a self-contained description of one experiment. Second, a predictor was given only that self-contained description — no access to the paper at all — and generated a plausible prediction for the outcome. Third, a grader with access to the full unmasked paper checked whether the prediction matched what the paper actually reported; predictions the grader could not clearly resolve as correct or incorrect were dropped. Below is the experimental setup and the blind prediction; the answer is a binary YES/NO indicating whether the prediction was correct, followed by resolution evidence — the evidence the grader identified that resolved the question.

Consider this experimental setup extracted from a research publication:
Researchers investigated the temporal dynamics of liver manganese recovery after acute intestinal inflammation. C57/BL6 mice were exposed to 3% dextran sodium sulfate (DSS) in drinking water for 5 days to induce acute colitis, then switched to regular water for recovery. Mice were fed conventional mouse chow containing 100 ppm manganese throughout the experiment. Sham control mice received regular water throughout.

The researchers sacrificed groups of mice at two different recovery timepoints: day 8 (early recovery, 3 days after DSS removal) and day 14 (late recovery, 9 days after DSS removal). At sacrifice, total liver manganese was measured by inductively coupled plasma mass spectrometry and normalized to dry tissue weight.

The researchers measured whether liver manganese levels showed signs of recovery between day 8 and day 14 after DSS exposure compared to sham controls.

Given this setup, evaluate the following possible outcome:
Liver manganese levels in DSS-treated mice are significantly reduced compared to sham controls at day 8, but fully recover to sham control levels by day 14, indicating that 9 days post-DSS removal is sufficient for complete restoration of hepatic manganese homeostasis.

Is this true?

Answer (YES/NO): NO